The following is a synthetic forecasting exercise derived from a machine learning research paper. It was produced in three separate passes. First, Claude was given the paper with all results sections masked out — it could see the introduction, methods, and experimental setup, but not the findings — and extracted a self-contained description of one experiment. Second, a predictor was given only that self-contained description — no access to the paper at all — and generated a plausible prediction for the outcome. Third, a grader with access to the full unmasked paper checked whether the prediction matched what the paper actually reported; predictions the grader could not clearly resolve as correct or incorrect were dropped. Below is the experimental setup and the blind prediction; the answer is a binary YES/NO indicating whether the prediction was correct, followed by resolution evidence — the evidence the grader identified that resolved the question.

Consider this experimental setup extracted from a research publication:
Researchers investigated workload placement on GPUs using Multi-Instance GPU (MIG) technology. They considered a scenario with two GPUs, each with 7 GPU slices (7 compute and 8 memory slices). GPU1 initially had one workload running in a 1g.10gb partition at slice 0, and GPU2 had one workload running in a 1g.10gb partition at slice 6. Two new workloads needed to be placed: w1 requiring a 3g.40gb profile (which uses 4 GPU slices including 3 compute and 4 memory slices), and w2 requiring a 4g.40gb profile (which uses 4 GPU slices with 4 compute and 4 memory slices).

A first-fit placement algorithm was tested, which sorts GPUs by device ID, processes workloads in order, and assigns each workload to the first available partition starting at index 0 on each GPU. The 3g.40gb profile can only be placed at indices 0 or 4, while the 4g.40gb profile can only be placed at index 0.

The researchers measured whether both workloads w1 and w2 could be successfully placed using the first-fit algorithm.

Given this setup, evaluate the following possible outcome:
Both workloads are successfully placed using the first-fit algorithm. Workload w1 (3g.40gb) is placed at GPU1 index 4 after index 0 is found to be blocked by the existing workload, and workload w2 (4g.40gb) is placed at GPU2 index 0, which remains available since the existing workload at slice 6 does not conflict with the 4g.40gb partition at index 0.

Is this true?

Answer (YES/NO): NO